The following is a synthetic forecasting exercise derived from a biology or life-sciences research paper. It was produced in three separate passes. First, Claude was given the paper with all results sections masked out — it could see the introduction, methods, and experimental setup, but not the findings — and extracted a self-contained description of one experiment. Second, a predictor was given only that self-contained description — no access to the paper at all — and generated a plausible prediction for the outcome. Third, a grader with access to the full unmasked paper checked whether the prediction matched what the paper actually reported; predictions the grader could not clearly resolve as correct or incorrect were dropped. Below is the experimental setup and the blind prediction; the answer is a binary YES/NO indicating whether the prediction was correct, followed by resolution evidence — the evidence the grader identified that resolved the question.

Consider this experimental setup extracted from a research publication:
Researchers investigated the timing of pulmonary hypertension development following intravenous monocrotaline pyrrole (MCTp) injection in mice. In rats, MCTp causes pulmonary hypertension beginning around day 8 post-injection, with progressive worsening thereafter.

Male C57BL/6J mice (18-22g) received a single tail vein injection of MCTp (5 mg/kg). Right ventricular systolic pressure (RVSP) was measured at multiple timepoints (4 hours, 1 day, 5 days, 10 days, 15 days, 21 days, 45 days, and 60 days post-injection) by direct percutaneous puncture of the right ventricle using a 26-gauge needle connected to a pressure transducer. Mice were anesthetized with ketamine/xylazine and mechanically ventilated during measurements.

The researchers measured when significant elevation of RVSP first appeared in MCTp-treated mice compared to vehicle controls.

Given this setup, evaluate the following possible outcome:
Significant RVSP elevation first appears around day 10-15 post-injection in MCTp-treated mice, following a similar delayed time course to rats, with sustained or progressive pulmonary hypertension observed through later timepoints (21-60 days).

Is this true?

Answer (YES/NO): NO